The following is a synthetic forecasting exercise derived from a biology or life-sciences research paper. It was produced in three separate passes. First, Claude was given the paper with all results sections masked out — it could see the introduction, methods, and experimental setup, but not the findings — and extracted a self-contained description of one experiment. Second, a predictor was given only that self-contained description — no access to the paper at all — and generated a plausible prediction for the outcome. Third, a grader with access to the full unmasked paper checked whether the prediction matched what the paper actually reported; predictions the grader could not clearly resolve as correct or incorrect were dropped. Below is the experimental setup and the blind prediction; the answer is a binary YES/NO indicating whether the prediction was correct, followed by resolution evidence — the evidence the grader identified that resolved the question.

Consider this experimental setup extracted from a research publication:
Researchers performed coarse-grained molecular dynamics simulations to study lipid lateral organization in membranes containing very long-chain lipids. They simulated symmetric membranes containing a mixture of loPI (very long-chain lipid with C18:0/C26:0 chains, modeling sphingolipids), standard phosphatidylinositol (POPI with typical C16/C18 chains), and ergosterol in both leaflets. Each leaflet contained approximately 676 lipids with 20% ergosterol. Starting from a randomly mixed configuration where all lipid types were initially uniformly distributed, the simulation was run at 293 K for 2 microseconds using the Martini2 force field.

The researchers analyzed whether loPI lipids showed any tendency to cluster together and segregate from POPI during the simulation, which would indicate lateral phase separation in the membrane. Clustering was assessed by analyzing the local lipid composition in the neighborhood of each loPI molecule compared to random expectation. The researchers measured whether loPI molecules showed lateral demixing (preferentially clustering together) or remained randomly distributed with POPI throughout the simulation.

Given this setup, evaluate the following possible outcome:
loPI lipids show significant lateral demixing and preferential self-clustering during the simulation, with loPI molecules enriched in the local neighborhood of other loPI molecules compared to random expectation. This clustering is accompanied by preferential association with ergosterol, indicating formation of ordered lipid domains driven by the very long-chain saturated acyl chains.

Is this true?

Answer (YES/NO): NO